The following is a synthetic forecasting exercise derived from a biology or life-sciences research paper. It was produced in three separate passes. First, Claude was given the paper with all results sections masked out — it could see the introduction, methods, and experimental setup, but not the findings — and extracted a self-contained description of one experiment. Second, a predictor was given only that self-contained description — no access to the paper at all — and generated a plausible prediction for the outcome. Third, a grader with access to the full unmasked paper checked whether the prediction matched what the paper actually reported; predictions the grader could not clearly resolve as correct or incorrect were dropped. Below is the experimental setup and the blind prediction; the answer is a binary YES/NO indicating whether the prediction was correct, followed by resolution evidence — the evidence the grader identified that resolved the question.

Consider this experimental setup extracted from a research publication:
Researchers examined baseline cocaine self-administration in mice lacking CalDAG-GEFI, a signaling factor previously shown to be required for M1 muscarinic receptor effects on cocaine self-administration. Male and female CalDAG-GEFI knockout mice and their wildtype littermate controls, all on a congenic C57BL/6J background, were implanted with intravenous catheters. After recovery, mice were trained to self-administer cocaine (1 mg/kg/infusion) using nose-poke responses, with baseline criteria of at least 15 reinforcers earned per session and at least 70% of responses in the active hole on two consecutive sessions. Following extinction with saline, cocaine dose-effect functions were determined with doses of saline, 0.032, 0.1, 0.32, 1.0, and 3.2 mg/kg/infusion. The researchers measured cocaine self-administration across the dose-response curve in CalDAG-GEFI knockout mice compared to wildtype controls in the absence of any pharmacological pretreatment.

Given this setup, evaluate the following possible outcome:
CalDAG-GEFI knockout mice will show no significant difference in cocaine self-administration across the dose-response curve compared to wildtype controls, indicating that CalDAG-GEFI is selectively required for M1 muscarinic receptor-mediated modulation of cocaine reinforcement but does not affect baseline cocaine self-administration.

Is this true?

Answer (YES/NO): YES